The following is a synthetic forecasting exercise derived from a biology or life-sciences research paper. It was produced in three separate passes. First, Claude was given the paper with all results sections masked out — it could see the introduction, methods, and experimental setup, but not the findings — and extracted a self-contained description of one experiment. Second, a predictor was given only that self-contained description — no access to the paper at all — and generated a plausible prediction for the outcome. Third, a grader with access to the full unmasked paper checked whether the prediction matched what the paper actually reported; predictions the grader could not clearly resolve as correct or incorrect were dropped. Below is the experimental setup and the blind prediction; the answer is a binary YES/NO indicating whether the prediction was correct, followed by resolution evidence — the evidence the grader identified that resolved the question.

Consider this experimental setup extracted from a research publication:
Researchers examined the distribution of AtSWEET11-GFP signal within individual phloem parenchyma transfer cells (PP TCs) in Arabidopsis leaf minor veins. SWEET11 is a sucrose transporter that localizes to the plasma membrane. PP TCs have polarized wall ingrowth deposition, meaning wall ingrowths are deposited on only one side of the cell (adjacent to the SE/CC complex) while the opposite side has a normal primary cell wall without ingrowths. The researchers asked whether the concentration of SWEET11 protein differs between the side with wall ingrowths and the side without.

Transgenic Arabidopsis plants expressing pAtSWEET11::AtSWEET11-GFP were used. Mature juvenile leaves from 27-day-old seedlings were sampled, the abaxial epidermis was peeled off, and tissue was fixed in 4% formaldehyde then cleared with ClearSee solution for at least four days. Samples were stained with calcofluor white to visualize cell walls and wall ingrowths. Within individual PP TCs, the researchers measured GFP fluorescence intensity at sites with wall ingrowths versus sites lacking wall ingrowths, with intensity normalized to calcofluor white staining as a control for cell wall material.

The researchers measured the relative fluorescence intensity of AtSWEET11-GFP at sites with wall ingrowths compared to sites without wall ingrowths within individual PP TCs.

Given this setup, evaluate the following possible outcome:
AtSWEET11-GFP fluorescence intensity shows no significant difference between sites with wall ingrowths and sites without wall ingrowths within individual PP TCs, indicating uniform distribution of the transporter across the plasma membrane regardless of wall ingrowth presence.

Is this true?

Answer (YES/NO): YES